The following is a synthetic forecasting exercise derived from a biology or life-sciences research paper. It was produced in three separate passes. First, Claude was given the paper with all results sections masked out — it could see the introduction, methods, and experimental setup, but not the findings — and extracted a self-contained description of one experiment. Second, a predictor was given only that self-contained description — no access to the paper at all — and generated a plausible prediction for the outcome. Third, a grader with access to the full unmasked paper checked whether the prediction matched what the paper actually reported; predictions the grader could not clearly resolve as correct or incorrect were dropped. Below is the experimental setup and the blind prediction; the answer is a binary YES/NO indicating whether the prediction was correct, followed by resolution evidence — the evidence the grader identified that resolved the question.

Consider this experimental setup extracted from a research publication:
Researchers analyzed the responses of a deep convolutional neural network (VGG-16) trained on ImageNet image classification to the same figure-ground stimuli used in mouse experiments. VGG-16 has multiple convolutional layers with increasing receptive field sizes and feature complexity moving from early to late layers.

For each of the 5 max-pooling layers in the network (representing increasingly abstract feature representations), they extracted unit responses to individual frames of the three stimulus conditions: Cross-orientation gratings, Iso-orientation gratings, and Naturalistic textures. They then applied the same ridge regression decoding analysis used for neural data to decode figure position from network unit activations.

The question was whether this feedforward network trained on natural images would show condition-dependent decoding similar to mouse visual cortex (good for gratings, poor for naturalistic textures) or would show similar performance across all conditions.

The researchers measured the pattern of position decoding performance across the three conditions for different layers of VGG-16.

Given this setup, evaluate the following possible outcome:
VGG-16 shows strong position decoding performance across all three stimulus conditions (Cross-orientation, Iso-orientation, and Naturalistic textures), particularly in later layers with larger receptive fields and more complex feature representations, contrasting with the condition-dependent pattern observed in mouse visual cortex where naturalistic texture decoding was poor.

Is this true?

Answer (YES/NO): NO